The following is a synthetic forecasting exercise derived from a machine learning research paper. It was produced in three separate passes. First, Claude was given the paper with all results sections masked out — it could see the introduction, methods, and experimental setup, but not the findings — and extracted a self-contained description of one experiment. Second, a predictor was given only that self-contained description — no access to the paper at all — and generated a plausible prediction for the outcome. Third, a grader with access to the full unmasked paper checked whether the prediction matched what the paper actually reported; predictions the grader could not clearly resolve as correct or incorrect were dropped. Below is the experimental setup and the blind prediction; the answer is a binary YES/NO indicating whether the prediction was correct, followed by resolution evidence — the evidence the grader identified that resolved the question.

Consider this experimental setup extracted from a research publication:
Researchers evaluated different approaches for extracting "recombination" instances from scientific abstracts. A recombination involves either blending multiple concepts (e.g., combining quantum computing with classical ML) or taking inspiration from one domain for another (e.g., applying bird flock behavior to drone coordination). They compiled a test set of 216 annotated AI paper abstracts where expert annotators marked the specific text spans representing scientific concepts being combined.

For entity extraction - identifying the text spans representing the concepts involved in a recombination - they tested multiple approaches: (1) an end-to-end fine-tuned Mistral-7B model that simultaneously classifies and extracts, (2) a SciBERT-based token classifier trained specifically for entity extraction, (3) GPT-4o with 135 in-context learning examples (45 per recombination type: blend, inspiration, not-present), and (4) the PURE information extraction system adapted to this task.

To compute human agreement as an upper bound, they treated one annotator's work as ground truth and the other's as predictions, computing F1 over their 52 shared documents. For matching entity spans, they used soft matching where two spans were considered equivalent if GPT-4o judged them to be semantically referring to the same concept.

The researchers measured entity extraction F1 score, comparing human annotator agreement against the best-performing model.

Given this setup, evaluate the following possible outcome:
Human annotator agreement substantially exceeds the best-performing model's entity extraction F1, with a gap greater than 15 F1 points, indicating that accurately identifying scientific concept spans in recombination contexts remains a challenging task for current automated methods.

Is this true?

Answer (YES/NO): YES